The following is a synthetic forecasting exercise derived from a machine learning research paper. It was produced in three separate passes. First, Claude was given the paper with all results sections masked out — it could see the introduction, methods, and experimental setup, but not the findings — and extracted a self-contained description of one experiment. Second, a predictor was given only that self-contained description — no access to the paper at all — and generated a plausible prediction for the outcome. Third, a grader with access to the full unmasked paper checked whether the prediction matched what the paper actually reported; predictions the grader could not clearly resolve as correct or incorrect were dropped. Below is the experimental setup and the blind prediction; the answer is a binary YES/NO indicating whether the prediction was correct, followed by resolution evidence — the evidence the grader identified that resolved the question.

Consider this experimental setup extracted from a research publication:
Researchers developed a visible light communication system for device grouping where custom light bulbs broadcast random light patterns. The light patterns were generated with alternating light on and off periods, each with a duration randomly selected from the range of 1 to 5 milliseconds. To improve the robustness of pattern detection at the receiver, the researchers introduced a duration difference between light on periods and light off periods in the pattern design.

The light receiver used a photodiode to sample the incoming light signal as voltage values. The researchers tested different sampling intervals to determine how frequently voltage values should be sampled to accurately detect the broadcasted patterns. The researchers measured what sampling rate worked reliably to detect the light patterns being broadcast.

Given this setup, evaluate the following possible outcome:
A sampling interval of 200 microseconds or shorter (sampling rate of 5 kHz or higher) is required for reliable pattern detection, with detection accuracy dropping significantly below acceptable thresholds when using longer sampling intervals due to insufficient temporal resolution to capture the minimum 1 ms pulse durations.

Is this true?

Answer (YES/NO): NO